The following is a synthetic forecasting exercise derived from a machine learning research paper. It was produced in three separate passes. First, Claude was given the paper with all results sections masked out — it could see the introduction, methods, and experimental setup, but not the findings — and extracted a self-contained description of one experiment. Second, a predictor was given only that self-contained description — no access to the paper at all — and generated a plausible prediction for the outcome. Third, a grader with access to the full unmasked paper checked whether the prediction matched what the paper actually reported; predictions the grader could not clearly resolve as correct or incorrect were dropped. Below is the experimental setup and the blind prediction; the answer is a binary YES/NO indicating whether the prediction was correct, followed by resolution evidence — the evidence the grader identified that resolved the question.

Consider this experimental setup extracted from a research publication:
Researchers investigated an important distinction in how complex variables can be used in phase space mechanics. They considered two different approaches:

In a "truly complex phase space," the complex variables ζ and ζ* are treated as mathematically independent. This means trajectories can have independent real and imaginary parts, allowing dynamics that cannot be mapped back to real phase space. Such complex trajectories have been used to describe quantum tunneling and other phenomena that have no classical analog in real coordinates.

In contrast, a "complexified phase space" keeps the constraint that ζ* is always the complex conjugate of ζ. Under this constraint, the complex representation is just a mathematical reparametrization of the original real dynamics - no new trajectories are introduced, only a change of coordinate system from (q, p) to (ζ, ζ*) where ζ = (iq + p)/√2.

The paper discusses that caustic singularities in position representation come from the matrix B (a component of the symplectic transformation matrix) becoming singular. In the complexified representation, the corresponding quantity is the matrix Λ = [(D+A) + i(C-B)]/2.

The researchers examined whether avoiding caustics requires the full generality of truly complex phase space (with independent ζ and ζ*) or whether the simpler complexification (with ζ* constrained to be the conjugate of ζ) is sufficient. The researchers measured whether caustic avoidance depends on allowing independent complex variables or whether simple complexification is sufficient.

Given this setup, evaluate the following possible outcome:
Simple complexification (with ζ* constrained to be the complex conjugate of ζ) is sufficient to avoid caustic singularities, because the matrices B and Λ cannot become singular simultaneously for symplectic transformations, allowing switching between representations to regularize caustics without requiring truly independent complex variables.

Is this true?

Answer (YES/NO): NO